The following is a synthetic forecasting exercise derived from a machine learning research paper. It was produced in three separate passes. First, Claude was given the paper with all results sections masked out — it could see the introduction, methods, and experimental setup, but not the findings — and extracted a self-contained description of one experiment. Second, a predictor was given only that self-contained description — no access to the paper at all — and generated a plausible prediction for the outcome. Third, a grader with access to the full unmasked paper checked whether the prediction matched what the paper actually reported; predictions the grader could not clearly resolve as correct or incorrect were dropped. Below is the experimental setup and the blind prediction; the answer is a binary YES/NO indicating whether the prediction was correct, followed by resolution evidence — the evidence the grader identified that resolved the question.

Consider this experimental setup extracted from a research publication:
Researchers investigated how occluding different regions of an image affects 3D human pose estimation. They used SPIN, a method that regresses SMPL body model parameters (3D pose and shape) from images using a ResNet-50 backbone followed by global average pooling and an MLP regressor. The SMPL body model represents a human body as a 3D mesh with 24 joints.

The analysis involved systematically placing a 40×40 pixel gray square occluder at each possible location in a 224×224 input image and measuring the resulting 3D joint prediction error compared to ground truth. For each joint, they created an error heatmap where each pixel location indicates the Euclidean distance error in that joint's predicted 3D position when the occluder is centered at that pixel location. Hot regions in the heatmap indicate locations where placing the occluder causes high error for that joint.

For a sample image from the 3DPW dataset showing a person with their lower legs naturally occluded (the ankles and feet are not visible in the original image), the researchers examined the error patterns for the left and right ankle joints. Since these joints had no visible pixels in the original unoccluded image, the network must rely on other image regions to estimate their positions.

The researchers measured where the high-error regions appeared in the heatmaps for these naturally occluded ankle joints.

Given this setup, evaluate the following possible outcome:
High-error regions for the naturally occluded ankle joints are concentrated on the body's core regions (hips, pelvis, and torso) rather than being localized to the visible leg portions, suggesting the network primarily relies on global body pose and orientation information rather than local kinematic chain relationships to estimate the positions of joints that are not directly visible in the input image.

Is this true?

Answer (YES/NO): NO